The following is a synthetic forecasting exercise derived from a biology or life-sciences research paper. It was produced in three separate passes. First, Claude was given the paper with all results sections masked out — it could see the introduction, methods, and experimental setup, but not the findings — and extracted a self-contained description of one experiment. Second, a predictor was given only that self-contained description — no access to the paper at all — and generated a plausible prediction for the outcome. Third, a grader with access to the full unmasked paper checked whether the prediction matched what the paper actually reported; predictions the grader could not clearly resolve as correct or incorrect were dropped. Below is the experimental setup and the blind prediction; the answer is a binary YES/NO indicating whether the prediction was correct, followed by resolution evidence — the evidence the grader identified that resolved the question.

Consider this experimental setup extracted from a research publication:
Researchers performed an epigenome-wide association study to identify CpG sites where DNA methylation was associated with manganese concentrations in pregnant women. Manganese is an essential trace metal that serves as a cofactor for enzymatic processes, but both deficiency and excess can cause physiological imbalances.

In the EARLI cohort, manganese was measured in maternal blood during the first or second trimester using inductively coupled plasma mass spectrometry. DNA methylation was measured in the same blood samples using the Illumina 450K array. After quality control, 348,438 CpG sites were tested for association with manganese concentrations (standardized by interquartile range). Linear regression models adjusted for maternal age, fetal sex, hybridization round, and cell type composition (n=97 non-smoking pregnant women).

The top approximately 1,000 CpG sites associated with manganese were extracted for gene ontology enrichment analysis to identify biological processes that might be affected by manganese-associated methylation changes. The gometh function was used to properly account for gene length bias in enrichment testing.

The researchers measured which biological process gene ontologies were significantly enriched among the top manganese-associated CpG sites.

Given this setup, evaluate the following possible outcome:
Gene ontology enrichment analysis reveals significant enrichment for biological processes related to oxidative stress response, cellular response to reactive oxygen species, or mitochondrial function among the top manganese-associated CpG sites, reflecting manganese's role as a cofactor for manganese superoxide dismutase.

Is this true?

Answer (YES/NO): NO